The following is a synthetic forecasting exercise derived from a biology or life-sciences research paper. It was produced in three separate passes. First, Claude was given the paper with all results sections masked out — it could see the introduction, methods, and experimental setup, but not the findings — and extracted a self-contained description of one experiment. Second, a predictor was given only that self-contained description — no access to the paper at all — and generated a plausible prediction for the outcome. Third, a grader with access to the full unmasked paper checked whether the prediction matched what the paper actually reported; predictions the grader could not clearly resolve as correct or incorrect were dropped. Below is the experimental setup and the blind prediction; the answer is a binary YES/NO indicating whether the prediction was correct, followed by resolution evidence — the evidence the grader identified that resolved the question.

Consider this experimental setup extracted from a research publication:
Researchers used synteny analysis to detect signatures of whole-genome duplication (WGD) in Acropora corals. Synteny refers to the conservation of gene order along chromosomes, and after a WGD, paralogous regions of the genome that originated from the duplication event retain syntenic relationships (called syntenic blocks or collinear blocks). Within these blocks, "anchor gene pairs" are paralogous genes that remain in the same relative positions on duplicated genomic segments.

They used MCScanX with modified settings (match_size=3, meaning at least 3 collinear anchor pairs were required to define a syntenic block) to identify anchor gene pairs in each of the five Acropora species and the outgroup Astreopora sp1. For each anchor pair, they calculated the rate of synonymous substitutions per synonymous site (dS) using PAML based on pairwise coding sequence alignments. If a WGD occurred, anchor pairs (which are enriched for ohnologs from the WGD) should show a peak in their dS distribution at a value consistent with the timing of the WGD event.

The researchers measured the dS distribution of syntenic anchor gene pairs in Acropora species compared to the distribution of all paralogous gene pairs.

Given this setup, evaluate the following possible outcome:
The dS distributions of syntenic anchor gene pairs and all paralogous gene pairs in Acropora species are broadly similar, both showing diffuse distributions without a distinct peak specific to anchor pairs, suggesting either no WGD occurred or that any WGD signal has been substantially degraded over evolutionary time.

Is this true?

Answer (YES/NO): NO